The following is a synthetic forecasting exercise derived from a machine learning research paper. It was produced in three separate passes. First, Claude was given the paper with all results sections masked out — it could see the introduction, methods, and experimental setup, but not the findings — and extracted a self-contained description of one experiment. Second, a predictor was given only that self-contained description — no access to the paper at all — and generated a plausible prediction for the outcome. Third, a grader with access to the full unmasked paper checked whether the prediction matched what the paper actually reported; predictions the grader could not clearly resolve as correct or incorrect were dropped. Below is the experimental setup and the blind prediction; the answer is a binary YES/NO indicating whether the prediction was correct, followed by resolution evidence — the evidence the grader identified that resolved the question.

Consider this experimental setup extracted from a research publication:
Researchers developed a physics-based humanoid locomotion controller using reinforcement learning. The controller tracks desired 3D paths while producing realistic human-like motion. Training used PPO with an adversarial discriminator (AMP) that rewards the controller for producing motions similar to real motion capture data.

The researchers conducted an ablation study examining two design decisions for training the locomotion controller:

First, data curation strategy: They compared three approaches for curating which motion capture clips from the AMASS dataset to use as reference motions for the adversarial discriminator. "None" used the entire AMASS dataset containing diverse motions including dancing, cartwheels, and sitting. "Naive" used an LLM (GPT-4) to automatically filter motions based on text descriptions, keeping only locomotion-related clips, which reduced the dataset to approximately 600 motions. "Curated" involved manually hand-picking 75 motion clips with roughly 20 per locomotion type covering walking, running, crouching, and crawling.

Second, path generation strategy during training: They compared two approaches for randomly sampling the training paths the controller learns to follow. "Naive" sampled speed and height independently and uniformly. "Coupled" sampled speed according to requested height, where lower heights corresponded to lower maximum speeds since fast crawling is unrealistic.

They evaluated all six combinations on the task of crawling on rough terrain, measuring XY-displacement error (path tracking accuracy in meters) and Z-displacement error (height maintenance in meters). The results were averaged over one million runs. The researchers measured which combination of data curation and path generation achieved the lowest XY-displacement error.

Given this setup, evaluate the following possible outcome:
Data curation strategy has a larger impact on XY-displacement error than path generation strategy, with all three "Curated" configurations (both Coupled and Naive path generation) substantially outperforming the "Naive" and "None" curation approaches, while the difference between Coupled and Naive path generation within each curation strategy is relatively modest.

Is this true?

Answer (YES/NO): NO